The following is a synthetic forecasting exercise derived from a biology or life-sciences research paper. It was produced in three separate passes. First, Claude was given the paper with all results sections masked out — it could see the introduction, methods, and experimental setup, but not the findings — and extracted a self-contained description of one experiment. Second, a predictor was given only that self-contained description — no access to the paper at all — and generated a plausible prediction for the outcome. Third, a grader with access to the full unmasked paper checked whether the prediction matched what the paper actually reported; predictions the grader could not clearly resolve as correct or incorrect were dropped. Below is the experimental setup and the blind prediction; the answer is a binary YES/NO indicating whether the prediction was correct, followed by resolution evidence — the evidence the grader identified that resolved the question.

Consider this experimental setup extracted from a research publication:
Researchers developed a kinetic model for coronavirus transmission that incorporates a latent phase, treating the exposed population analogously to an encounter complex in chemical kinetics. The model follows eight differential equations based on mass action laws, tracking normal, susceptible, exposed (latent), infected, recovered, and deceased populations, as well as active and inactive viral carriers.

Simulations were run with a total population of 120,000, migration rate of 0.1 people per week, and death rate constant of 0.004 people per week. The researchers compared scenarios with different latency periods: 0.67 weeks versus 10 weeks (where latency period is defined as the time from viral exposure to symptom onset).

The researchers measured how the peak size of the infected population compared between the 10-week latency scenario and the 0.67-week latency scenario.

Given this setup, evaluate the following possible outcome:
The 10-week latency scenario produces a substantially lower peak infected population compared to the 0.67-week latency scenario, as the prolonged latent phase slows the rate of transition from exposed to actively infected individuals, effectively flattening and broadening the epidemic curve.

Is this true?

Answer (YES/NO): YES